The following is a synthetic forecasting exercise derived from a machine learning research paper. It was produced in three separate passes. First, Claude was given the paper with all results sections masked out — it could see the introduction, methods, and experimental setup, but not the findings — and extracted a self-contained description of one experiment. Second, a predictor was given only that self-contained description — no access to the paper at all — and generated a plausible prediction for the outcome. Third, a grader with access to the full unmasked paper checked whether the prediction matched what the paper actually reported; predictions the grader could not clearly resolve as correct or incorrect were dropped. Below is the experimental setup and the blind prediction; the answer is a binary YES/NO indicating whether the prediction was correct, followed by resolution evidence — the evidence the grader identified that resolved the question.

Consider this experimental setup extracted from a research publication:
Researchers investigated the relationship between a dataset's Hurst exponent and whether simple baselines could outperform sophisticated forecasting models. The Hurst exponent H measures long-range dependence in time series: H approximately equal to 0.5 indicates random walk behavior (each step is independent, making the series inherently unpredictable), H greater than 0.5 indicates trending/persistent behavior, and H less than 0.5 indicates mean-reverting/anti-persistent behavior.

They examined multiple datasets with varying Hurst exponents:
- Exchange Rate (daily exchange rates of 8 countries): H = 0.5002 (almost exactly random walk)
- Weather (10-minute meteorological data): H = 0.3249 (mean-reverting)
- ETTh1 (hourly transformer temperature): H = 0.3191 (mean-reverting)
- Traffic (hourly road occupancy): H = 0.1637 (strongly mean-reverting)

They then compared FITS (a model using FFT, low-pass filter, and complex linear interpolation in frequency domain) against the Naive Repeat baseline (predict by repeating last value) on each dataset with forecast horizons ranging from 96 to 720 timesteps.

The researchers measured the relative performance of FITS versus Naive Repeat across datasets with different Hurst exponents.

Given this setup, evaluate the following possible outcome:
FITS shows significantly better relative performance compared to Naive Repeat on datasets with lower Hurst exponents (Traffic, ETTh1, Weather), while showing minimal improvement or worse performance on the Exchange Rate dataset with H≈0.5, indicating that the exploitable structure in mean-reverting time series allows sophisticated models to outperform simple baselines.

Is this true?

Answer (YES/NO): YES